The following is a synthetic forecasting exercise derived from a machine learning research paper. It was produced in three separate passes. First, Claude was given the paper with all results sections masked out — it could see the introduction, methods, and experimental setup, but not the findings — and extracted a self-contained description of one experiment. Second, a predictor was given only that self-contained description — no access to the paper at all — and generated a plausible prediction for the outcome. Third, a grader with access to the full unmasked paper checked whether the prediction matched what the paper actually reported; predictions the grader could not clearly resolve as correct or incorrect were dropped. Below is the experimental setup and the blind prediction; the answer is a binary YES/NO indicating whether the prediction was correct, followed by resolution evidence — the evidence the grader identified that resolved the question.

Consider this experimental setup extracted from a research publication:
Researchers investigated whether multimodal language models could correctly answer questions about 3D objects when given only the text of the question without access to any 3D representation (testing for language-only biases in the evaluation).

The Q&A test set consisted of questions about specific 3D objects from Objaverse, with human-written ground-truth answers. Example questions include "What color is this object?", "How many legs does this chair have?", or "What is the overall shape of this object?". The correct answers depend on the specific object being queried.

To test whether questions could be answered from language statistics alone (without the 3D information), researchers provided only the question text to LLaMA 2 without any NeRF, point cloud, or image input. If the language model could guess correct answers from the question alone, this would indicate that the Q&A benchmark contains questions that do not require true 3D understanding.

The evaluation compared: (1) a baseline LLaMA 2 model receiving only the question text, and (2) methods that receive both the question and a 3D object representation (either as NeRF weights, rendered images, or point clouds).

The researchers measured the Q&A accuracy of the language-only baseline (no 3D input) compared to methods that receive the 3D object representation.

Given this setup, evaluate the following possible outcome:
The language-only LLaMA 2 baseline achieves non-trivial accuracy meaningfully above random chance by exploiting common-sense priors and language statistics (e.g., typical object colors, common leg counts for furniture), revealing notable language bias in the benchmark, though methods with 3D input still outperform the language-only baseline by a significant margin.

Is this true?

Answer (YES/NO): NO